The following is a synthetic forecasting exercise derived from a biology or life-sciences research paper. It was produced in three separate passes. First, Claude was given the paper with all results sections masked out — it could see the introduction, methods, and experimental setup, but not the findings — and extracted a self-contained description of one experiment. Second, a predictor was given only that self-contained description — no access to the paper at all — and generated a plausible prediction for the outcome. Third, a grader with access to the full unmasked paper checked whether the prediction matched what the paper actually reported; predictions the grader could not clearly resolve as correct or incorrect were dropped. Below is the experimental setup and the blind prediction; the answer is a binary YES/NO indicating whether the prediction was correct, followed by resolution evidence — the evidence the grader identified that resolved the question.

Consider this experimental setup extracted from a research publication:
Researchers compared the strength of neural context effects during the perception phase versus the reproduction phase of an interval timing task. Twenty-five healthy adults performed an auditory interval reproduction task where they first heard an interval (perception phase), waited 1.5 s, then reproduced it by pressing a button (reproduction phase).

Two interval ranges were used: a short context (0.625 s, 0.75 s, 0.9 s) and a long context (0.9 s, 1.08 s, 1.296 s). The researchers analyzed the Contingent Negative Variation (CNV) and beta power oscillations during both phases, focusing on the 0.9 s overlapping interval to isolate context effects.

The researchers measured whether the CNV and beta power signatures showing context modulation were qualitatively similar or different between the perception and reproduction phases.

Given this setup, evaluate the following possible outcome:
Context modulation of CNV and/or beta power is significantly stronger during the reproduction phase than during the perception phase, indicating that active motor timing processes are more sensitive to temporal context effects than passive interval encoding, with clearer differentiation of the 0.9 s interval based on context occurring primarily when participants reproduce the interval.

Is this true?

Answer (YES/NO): NO